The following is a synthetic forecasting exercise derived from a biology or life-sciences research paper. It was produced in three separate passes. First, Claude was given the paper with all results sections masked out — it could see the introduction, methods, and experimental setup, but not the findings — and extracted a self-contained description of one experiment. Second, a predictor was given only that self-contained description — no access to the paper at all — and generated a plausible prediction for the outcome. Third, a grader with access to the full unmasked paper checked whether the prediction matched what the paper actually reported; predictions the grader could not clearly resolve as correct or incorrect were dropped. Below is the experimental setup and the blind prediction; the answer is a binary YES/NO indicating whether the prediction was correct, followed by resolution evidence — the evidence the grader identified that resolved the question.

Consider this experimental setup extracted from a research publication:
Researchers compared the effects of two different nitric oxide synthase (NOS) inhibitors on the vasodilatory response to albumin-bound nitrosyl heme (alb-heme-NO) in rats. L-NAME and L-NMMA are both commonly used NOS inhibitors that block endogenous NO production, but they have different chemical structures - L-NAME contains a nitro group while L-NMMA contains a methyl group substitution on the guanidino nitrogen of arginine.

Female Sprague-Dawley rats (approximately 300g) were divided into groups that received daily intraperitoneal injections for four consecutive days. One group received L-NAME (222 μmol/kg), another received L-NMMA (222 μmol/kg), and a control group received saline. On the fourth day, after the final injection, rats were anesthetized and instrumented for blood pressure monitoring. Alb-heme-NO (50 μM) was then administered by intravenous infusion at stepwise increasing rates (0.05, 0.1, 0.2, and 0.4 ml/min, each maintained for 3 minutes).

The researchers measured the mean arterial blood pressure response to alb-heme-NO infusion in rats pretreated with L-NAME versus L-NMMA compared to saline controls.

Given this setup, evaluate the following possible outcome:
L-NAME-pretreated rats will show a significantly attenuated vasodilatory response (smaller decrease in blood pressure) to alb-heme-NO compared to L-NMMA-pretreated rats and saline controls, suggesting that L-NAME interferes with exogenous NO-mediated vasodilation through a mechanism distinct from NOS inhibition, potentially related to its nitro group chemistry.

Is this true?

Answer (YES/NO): NO